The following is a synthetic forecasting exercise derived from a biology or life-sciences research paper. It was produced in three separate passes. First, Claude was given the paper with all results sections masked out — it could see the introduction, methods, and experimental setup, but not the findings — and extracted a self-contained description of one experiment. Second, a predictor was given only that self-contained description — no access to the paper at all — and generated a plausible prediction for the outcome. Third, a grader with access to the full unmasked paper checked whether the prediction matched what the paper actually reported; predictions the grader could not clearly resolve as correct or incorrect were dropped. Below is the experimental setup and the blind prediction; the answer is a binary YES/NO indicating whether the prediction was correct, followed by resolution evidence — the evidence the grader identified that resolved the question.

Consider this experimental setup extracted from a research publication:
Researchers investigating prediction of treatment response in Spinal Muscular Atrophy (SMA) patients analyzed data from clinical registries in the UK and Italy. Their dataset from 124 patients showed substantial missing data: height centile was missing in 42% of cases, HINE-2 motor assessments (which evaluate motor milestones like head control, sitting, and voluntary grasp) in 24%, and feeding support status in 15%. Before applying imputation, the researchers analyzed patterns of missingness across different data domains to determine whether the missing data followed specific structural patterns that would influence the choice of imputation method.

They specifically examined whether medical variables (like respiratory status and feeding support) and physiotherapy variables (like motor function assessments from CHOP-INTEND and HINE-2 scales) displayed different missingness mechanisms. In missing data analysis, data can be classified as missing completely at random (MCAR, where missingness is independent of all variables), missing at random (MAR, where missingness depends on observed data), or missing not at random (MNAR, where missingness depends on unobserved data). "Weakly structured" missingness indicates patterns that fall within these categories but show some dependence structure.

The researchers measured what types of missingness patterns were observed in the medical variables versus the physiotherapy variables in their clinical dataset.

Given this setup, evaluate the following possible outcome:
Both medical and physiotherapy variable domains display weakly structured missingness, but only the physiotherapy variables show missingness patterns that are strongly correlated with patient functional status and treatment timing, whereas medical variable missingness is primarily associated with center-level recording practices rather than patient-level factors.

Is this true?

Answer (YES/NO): NO